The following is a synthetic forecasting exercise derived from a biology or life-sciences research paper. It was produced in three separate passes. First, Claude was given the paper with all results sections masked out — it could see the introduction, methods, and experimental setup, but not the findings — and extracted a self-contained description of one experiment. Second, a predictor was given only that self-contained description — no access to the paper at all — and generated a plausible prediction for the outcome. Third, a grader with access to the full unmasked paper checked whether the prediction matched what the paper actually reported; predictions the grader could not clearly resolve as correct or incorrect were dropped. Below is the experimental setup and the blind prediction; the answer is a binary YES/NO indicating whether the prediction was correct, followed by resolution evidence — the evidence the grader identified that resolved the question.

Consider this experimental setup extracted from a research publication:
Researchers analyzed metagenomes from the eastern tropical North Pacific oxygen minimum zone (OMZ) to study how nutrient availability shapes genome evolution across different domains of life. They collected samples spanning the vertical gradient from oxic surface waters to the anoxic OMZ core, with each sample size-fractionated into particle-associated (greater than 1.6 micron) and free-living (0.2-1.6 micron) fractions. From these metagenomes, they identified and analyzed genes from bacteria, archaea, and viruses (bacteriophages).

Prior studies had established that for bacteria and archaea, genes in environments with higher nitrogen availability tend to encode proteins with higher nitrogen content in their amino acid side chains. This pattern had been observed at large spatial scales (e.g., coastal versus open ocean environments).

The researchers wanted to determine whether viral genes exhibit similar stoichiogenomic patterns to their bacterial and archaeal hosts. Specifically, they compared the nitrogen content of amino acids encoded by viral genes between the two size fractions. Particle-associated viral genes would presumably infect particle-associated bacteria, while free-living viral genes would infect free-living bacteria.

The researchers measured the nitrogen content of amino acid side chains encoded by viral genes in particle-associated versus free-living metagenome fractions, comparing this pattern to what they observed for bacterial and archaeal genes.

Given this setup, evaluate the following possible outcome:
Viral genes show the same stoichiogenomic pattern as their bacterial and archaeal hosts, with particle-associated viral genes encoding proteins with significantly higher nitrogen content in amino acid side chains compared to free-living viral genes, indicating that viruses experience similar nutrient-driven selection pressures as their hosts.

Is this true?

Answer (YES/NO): NO